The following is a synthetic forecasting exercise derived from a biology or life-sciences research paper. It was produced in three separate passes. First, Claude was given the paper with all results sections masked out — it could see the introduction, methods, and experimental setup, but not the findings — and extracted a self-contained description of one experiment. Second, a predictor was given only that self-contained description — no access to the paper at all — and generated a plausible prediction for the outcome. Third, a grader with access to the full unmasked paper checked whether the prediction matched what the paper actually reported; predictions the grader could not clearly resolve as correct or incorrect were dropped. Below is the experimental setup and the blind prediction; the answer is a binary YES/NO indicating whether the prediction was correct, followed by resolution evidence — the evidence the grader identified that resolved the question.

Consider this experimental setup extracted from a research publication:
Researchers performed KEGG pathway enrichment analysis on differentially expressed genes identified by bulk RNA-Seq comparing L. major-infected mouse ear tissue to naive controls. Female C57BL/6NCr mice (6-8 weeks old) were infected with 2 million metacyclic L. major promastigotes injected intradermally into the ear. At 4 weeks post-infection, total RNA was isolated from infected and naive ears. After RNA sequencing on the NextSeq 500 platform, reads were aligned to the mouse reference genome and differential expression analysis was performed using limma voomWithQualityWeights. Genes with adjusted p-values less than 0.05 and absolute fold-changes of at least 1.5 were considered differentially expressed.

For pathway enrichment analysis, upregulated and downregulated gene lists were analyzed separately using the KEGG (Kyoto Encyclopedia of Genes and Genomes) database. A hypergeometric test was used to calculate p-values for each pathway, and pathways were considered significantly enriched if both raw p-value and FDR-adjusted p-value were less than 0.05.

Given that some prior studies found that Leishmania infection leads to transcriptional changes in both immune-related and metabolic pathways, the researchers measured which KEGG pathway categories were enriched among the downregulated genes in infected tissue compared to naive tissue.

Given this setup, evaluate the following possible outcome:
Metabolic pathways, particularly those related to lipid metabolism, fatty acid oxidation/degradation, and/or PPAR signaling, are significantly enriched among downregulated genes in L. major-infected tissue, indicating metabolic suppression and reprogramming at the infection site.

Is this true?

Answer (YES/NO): NO